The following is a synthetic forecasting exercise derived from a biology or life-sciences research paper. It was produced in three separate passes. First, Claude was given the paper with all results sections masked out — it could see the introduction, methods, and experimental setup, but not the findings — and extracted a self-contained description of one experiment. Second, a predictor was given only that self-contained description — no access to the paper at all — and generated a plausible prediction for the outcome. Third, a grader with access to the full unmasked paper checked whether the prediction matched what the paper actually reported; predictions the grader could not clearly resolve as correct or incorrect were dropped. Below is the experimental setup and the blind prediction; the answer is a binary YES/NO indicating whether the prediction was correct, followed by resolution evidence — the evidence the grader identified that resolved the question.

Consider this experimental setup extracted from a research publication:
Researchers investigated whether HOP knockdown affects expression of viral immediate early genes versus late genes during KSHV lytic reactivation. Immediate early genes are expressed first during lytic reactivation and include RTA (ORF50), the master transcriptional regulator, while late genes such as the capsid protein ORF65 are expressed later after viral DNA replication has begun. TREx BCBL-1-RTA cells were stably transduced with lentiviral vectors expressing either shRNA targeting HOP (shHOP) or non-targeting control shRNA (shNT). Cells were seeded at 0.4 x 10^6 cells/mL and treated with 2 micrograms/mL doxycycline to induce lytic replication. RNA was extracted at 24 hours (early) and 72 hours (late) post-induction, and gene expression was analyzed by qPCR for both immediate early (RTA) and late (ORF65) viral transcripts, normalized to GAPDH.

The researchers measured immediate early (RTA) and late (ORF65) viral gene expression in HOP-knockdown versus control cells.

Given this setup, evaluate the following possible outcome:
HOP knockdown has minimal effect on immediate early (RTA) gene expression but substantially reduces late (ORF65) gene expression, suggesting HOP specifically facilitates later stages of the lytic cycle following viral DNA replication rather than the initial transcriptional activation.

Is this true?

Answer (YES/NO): YES